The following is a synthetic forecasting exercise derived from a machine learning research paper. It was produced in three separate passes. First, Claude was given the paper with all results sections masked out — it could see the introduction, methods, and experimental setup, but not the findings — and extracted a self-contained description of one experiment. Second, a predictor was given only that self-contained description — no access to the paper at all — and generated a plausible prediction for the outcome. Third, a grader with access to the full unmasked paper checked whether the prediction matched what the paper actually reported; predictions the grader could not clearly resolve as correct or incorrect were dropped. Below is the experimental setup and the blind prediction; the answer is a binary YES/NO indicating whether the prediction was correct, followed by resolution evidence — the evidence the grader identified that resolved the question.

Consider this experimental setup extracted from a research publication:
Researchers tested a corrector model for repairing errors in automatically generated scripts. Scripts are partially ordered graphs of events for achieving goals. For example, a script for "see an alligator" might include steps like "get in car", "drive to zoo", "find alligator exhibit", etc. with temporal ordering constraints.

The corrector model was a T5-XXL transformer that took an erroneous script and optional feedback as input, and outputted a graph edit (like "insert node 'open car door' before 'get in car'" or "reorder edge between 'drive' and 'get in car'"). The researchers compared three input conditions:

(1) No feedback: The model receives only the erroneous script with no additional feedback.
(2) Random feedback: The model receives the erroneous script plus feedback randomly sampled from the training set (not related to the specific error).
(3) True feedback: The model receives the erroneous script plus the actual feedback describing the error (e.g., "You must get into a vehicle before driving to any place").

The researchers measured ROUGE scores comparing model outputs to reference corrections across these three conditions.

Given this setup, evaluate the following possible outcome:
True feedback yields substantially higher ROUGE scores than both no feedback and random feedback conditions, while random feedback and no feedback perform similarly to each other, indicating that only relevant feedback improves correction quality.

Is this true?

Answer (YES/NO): YES